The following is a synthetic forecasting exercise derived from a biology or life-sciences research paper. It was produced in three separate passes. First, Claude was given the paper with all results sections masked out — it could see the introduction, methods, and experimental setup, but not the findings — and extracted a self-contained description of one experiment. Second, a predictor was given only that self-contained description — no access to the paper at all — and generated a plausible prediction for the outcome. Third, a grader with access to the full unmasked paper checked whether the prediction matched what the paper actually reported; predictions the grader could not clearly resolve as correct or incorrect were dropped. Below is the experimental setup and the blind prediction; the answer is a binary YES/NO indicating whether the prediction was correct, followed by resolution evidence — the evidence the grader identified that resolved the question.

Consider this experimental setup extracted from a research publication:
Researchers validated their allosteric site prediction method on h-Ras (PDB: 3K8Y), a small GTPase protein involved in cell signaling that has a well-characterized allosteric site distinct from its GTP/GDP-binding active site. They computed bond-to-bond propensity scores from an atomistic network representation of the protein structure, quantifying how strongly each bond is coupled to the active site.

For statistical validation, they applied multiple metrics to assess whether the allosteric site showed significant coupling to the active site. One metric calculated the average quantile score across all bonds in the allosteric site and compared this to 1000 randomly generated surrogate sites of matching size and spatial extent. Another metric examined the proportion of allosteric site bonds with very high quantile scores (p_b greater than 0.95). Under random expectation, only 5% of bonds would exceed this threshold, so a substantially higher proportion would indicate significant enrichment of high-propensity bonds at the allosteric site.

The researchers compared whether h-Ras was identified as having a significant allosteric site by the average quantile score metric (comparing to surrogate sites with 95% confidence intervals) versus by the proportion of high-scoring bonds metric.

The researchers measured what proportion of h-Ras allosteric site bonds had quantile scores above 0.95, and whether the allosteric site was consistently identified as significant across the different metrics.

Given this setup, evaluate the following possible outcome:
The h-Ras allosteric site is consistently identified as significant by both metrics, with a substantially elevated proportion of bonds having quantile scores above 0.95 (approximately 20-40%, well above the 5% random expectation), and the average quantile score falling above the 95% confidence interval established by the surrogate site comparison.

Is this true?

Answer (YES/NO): NO